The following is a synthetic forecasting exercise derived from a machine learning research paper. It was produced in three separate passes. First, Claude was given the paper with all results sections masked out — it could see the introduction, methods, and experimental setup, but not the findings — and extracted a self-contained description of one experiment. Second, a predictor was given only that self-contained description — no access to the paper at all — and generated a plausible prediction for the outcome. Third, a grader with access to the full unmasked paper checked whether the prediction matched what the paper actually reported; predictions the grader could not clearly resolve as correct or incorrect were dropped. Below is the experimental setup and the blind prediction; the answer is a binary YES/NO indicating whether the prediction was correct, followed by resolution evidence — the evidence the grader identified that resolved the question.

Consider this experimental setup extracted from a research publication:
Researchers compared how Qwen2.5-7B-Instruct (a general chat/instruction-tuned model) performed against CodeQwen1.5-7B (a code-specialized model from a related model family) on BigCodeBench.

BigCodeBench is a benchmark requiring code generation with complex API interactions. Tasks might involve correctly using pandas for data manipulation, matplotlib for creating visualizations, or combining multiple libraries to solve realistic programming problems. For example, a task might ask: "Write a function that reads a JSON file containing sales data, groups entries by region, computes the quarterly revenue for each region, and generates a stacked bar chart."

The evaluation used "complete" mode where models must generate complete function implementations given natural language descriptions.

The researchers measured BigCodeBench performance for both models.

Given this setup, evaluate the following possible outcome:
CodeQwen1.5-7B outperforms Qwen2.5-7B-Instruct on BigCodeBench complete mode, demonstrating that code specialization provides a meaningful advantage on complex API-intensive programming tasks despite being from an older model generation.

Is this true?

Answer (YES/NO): YES